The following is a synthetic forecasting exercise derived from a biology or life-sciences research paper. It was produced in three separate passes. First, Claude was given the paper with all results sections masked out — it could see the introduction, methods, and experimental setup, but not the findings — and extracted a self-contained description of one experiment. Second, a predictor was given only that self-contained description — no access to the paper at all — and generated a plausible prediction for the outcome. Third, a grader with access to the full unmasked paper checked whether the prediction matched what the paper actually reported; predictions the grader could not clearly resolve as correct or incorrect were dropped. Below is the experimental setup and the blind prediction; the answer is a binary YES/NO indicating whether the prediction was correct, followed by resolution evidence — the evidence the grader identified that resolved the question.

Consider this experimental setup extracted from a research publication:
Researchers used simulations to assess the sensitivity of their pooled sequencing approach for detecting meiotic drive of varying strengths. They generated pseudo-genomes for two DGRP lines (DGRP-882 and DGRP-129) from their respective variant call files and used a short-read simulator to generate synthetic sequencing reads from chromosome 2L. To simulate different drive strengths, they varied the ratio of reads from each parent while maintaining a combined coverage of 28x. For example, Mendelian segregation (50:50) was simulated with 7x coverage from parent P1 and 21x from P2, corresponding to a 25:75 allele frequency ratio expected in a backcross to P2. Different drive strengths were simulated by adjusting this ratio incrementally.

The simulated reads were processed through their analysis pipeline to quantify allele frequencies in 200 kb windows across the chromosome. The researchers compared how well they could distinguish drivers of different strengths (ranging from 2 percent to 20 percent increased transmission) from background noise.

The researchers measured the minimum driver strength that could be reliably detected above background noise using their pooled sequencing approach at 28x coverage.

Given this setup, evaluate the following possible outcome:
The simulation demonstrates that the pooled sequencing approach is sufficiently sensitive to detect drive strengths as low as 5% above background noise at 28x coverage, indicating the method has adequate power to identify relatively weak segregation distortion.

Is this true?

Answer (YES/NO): YES